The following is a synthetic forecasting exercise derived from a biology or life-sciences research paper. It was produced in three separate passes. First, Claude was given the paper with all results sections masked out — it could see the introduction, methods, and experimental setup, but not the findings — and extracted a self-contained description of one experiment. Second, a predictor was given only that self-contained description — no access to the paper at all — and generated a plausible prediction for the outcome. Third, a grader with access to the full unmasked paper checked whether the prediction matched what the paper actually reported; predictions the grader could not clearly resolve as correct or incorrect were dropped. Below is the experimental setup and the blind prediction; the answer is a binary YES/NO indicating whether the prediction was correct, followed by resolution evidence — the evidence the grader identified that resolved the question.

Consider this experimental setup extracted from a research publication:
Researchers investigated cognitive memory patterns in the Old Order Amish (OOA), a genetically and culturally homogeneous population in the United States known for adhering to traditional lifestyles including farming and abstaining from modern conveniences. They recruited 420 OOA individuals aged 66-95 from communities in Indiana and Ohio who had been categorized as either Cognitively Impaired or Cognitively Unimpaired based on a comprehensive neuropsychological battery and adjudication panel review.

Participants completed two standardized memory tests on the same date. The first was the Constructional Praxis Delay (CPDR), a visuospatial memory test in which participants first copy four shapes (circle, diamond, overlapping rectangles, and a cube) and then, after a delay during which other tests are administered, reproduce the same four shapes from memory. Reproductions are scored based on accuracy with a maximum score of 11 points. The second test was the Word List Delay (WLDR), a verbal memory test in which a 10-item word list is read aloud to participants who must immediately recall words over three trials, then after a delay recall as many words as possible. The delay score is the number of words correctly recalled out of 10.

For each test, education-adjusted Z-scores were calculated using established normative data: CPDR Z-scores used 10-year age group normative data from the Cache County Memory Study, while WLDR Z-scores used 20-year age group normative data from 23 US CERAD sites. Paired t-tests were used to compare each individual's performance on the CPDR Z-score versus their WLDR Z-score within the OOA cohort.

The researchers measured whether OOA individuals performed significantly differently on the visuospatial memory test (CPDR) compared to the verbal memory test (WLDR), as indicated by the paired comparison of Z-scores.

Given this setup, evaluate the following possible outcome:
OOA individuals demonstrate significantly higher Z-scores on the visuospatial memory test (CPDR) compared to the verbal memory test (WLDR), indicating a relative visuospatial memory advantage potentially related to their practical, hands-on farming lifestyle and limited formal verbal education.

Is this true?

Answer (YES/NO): YES